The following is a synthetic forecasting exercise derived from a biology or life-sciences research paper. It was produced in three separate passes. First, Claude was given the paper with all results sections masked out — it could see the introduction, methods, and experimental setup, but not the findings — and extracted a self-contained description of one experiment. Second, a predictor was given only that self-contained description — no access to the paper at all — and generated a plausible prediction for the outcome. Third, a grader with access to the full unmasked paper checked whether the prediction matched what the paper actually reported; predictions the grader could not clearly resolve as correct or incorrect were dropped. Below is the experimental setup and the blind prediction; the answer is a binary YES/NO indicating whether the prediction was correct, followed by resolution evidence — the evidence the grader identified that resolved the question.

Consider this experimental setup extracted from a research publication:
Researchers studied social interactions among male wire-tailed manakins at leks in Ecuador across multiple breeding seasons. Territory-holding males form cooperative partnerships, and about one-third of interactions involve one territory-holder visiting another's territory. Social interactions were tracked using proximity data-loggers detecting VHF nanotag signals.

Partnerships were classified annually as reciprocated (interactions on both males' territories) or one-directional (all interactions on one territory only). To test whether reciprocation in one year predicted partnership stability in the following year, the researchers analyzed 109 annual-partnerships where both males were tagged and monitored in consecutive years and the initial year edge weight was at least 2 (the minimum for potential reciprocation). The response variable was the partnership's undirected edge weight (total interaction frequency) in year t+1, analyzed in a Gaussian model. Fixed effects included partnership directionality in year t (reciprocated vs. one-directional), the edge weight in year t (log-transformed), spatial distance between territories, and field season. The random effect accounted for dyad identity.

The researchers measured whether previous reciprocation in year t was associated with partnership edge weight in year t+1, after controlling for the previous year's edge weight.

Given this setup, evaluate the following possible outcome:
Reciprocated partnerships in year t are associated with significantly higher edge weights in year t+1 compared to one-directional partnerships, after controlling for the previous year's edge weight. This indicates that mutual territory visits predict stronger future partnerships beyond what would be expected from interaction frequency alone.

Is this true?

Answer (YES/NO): YES